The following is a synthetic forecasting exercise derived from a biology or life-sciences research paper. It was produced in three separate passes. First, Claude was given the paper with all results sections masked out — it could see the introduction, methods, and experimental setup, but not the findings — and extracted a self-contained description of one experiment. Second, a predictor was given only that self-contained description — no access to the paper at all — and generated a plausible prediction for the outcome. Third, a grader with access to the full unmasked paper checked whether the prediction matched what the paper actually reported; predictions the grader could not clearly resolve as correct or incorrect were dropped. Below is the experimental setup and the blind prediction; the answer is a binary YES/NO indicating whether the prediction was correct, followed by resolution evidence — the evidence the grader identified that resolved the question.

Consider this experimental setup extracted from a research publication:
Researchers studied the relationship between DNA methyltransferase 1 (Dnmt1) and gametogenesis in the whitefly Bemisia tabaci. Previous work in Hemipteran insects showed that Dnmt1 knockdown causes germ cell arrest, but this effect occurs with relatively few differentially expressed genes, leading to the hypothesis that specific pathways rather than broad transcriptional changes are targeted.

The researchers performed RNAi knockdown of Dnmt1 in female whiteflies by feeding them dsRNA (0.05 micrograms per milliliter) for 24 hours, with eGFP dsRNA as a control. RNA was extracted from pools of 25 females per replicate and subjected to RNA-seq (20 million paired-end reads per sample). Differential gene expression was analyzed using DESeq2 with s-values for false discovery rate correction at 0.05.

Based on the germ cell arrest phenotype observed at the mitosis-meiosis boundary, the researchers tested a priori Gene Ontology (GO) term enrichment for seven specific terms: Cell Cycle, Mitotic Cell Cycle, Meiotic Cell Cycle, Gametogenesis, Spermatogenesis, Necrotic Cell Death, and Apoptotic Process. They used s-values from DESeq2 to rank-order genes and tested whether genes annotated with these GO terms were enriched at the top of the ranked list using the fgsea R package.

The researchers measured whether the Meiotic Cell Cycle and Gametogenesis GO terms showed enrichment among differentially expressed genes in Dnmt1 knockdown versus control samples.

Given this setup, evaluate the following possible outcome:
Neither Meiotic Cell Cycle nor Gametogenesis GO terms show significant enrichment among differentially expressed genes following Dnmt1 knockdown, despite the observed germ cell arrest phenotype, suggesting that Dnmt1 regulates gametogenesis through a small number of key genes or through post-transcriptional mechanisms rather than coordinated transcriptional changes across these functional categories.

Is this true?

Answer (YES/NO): YES